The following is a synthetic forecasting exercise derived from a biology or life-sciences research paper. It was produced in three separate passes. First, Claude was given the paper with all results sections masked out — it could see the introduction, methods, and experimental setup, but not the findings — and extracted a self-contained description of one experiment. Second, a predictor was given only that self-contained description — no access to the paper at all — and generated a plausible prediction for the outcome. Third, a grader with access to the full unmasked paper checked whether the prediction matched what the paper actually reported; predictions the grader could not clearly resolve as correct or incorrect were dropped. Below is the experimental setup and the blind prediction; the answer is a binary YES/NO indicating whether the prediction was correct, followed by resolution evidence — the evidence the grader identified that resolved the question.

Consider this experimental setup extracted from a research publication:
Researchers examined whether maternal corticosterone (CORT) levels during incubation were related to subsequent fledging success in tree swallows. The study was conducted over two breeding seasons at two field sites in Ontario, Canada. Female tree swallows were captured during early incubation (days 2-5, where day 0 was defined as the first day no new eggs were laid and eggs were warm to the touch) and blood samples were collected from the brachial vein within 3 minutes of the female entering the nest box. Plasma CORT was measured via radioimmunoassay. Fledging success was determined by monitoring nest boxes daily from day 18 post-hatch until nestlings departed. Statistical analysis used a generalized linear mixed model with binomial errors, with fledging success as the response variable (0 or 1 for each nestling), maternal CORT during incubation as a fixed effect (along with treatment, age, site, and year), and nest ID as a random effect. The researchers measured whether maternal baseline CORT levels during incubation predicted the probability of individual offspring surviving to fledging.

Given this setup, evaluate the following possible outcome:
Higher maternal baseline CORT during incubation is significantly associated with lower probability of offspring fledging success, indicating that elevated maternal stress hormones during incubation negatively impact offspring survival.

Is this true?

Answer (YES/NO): NO